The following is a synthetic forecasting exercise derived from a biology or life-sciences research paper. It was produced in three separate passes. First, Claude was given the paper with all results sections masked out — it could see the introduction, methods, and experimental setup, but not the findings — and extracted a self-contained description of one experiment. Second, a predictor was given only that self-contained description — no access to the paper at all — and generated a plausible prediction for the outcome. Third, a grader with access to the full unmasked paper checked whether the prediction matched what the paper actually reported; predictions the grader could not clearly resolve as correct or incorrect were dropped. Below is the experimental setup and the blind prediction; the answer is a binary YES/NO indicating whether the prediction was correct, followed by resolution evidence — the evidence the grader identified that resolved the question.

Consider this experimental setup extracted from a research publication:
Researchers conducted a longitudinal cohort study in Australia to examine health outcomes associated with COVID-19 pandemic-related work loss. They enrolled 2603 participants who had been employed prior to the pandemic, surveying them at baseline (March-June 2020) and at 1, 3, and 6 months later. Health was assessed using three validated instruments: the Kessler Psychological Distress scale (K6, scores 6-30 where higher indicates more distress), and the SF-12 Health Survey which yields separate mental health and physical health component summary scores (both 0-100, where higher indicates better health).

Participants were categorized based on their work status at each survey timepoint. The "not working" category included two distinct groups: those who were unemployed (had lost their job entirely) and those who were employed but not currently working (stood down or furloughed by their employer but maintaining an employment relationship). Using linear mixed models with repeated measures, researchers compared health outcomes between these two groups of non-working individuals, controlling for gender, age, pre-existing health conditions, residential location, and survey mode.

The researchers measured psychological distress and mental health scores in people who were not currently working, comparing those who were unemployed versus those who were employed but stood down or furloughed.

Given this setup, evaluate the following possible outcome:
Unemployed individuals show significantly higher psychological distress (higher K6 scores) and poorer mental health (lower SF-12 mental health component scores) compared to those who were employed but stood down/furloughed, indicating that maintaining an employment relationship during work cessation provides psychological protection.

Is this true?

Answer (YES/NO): YES